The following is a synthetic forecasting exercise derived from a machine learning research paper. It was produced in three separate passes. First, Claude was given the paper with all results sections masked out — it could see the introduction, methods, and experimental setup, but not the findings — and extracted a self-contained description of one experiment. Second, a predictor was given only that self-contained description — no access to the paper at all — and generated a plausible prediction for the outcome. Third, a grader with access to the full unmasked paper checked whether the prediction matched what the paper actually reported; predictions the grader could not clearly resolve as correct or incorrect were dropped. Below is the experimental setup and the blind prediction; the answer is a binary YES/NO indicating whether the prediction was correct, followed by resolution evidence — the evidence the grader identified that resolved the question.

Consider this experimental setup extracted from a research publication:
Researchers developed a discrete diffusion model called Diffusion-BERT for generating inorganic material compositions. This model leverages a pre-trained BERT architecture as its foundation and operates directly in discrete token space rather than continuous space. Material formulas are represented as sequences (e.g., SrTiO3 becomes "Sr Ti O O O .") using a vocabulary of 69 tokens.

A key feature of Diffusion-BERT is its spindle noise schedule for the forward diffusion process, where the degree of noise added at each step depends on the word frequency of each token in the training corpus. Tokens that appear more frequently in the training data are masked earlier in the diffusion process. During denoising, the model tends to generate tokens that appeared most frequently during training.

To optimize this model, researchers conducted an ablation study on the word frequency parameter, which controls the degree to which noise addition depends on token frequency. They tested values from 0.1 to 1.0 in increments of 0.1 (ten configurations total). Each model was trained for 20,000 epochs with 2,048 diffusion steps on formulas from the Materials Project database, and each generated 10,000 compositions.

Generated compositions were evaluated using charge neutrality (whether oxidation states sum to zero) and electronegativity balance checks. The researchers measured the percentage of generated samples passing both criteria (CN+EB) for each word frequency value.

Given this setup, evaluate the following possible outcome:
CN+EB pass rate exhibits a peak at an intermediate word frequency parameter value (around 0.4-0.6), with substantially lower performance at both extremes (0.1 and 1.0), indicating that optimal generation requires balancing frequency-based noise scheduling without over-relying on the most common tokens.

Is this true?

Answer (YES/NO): NO